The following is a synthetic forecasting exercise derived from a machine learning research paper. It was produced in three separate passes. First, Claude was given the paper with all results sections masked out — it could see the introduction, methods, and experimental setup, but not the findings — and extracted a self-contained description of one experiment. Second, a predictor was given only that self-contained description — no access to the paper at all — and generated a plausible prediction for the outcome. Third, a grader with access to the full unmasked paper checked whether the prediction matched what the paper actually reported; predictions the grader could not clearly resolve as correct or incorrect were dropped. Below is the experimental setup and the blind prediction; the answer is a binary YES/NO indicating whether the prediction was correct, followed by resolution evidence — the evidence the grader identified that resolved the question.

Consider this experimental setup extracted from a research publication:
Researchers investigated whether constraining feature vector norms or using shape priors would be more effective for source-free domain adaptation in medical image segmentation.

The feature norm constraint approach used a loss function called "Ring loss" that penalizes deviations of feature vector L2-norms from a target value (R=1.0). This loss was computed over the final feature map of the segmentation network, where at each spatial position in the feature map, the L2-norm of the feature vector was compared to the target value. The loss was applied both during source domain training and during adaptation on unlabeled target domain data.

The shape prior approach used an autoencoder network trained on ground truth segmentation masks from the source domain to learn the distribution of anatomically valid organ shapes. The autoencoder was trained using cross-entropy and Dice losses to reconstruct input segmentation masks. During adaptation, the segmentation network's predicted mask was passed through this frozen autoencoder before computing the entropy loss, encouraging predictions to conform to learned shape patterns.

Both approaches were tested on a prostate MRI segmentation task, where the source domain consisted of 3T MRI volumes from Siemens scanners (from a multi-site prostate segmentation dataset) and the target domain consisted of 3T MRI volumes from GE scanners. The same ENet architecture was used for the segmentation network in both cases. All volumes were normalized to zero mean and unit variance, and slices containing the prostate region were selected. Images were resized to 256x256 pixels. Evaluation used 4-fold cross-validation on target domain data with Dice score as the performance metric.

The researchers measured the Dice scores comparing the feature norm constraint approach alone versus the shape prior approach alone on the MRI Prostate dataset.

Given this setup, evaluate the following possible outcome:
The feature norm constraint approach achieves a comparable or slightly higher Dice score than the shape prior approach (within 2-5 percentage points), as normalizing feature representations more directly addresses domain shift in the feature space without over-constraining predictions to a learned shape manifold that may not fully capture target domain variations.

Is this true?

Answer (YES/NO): NO